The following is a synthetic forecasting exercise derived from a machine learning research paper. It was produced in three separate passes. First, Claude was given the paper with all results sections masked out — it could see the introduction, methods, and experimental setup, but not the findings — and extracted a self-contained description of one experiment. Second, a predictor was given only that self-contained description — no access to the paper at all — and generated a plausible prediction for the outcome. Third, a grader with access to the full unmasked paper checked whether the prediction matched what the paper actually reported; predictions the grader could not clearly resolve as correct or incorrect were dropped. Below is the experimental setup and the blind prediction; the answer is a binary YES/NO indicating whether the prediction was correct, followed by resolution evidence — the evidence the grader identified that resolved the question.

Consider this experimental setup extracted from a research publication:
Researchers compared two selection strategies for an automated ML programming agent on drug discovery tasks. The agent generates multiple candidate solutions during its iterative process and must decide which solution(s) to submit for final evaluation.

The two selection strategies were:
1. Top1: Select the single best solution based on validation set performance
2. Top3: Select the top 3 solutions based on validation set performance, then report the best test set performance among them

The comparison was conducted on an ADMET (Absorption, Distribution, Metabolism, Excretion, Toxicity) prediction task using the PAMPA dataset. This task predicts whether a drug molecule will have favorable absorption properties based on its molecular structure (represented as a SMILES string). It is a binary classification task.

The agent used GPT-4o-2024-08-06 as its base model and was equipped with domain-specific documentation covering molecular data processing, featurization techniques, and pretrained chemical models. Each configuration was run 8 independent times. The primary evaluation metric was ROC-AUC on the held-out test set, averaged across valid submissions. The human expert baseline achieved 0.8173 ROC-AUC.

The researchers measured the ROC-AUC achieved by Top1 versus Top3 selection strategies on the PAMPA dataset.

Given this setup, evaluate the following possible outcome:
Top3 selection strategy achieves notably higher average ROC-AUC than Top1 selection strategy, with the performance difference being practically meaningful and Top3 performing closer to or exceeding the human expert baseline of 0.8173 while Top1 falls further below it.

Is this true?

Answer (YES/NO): YES